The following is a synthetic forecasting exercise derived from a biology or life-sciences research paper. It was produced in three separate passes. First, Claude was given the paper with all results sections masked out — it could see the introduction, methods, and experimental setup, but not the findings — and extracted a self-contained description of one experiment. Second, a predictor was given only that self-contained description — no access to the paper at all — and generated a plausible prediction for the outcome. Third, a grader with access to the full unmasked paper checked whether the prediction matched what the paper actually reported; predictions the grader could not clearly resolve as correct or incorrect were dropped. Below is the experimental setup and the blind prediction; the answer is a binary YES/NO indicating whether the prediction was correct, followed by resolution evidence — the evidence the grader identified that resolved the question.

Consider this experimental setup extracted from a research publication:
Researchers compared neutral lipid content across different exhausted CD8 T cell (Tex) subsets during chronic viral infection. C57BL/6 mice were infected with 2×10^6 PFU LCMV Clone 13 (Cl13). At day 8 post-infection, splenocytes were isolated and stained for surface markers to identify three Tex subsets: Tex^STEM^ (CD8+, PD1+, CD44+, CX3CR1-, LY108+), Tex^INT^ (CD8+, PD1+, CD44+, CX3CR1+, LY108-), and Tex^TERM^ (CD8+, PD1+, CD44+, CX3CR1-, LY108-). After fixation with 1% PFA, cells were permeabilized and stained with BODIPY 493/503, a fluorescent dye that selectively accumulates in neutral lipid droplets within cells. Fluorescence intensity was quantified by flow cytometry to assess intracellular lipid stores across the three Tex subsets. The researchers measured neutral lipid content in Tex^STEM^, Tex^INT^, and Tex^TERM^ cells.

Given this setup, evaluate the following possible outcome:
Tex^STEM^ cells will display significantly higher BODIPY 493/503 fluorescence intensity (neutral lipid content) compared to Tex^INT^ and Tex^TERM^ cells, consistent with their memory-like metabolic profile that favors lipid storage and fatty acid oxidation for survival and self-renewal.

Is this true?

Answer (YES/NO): YES